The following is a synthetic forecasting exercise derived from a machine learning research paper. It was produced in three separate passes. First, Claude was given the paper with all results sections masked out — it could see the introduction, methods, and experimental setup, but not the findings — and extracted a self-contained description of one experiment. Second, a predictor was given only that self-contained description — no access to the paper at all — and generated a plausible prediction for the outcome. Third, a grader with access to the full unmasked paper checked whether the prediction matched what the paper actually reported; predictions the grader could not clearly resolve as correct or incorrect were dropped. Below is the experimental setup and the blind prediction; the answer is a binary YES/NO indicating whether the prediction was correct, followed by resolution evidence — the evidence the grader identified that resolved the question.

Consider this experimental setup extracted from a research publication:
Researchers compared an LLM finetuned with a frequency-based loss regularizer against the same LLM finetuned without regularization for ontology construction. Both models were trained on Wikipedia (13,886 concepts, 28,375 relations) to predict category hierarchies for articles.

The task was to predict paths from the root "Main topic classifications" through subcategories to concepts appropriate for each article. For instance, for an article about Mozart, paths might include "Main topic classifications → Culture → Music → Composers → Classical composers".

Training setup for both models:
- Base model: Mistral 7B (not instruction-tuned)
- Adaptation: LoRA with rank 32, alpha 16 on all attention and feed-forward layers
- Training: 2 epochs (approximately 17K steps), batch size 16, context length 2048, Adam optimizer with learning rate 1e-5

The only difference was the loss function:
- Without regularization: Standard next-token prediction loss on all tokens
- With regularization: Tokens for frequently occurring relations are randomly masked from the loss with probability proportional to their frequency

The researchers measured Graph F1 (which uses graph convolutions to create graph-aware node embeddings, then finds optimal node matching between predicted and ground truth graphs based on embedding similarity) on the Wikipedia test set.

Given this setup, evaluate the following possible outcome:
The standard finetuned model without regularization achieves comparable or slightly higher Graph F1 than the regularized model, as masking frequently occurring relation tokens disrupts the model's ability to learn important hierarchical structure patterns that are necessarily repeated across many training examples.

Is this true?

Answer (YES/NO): NO